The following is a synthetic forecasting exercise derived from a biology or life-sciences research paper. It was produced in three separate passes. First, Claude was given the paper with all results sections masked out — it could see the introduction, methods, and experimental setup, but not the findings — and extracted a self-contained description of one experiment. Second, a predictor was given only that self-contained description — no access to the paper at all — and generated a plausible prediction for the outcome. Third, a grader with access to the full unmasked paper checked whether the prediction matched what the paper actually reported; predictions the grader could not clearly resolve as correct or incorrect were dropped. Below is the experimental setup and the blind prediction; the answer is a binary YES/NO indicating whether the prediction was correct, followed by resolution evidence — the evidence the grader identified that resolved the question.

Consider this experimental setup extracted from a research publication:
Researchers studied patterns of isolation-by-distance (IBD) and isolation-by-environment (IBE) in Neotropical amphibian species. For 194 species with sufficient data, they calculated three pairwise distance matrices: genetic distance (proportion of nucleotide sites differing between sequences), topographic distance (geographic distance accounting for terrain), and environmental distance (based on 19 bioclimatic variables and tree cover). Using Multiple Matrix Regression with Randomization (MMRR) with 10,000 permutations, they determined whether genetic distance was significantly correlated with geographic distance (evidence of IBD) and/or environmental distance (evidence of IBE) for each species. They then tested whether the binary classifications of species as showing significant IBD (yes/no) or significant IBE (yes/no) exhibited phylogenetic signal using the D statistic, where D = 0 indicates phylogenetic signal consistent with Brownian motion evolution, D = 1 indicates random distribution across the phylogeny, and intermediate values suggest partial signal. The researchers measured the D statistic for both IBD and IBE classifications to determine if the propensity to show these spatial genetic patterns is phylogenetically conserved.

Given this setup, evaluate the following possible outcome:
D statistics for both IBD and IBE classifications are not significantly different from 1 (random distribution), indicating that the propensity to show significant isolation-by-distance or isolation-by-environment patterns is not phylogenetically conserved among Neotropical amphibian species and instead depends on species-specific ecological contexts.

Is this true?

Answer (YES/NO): YES